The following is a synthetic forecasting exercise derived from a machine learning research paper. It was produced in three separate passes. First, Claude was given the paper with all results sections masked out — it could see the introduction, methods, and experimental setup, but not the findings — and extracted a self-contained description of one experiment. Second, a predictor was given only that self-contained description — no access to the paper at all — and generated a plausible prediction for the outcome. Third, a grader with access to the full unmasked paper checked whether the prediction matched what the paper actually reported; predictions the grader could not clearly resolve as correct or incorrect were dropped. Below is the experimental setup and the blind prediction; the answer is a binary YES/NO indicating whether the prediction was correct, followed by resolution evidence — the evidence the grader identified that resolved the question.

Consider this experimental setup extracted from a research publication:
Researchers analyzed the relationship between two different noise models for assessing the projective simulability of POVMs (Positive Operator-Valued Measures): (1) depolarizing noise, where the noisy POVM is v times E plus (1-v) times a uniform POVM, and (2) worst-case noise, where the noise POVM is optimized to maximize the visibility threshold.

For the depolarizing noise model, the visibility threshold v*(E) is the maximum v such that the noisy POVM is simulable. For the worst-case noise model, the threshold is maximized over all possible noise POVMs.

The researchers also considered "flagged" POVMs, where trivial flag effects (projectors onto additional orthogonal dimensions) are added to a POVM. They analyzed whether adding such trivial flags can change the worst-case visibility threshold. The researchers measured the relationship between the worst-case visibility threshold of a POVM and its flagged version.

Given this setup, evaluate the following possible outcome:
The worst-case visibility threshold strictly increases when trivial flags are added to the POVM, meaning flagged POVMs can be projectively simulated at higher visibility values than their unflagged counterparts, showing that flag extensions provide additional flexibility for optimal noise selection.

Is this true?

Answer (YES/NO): NO